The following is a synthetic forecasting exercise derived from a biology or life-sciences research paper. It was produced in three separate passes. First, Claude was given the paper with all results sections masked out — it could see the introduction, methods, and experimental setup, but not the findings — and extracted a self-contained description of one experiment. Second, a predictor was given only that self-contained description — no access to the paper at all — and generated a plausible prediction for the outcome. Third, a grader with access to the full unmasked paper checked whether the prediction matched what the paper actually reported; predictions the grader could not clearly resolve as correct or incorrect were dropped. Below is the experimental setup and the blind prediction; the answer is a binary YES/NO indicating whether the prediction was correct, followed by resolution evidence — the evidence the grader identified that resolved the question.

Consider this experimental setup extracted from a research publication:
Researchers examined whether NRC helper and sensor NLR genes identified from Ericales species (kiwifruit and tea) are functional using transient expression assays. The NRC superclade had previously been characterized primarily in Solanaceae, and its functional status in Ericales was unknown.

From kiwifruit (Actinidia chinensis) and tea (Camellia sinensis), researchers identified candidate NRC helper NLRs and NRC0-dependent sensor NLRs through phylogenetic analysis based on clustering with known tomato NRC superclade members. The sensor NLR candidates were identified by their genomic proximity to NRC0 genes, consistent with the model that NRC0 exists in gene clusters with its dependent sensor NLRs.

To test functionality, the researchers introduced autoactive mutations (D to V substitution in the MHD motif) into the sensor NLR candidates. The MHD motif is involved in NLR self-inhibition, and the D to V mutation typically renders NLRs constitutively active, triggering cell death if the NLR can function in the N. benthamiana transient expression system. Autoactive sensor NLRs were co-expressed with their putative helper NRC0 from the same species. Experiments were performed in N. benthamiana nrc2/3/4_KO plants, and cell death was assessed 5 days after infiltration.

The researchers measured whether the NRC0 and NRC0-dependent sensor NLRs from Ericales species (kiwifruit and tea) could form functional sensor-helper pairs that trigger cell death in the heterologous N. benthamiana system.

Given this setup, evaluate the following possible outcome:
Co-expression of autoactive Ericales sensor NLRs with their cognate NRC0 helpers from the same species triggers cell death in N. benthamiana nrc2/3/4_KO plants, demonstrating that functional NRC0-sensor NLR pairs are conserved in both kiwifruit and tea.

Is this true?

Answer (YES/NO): NO